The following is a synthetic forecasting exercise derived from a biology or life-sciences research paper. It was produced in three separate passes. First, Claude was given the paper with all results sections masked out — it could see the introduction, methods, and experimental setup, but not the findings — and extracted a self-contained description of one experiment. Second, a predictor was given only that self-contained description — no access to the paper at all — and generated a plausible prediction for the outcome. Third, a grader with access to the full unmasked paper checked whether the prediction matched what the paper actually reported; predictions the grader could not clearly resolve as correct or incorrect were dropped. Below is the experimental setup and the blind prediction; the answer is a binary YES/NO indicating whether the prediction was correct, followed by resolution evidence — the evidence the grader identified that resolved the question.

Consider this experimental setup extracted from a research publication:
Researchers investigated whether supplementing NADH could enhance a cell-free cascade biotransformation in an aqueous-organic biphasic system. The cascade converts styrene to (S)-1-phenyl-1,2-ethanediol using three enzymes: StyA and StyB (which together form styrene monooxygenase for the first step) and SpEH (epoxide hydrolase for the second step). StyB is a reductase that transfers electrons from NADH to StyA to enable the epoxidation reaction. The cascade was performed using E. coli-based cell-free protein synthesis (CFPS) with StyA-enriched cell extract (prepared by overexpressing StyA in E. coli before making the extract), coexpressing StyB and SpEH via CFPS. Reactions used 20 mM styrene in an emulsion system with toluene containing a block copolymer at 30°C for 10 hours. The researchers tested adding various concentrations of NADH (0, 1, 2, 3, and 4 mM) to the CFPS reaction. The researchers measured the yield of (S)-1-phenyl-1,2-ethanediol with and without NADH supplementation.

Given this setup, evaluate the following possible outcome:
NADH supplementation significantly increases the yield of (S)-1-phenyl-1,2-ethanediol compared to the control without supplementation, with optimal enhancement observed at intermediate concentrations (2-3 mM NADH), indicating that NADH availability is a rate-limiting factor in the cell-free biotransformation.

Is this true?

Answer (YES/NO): YES